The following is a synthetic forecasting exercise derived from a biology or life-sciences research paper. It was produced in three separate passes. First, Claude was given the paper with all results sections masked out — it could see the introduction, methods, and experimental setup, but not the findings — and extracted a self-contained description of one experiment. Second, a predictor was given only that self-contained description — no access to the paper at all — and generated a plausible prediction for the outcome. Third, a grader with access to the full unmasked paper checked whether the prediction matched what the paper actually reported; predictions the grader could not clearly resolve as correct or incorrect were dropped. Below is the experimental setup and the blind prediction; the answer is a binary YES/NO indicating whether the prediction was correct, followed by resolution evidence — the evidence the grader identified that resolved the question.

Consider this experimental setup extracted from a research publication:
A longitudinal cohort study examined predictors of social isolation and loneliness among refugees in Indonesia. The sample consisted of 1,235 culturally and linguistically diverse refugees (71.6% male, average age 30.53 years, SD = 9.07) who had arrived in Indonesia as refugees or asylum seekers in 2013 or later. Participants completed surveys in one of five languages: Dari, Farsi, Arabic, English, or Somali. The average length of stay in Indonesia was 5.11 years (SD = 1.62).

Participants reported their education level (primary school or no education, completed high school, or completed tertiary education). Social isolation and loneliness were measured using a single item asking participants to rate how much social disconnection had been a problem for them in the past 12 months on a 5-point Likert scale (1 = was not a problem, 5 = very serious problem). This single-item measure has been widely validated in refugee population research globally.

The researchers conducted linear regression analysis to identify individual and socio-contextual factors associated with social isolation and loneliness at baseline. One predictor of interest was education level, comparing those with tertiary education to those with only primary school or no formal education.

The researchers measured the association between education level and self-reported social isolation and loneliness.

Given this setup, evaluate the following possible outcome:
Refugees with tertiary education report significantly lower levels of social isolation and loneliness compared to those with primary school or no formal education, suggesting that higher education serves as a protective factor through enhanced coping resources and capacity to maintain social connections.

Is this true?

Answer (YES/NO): NO